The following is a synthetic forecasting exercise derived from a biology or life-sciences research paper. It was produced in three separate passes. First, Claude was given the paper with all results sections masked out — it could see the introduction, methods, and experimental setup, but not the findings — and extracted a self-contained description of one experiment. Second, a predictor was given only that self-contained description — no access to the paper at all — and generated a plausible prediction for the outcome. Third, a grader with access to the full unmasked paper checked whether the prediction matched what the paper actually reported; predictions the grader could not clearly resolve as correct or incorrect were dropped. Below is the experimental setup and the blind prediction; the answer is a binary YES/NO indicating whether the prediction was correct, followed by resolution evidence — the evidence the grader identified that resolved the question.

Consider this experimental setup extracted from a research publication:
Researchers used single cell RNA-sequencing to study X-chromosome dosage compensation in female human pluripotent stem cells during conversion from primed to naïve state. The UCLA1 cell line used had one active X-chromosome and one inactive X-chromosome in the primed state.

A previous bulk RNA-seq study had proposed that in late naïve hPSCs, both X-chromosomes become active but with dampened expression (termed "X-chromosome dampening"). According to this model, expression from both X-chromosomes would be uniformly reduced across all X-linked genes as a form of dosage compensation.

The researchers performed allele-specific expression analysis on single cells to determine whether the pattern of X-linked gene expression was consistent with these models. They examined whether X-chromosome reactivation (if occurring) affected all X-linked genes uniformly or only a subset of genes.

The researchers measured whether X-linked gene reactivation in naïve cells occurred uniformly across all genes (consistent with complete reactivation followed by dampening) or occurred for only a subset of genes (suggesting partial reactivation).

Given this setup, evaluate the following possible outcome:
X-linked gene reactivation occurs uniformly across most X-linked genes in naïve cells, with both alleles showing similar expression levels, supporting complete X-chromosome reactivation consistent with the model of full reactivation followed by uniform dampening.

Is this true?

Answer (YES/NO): NO